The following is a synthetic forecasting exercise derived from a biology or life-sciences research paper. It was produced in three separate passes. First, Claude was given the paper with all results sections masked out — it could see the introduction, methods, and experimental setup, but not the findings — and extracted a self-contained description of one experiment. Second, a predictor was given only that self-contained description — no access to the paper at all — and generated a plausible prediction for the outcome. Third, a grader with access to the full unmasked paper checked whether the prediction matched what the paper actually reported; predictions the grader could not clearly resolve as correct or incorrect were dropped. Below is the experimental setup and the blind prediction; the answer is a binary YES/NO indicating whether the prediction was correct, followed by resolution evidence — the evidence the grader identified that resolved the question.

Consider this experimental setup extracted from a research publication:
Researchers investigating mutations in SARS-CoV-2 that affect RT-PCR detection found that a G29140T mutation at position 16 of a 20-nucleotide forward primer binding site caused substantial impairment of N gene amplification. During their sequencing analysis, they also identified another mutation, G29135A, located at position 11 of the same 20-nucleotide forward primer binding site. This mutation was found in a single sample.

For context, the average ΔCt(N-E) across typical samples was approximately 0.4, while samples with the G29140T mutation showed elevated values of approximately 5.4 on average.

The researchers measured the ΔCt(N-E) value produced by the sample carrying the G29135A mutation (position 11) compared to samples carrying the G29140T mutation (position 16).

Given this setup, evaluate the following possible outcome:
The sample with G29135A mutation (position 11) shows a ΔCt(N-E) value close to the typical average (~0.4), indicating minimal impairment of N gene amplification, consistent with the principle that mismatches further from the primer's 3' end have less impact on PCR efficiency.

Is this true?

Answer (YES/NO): NO